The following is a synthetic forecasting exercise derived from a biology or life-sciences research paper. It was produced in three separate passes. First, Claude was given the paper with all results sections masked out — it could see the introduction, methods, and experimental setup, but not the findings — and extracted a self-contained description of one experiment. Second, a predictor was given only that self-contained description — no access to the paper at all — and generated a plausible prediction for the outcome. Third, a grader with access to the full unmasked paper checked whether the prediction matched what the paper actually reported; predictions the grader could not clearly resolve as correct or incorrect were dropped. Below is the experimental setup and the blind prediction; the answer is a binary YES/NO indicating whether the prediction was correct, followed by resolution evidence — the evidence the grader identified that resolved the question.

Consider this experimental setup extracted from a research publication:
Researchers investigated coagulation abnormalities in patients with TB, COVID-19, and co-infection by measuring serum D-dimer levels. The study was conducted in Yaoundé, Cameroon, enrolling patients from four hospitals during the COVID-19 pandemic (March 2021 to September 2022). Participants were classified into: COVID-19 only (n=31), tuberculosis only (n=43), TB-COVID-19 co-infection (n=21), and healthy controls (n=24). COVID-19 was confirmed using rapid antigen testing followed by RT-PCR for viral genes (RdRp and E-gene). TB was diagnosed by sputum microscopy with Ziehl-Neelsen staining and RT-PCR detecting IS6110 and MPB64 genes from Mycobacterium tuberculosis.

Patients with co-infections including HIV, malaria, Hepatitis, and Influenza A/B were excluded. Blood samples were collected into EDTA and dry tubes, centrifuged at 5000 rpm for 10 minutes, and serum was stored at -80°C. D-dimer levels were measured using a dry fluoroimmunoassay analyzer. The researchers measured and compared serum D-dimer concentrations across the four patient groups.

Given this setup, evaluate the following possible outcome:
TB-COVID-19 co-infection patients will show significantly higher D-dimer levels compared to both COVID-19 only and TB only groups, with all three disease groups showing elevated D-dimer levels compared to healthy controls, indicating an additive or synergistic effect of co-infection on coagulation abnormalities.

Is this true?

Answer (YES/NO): NO